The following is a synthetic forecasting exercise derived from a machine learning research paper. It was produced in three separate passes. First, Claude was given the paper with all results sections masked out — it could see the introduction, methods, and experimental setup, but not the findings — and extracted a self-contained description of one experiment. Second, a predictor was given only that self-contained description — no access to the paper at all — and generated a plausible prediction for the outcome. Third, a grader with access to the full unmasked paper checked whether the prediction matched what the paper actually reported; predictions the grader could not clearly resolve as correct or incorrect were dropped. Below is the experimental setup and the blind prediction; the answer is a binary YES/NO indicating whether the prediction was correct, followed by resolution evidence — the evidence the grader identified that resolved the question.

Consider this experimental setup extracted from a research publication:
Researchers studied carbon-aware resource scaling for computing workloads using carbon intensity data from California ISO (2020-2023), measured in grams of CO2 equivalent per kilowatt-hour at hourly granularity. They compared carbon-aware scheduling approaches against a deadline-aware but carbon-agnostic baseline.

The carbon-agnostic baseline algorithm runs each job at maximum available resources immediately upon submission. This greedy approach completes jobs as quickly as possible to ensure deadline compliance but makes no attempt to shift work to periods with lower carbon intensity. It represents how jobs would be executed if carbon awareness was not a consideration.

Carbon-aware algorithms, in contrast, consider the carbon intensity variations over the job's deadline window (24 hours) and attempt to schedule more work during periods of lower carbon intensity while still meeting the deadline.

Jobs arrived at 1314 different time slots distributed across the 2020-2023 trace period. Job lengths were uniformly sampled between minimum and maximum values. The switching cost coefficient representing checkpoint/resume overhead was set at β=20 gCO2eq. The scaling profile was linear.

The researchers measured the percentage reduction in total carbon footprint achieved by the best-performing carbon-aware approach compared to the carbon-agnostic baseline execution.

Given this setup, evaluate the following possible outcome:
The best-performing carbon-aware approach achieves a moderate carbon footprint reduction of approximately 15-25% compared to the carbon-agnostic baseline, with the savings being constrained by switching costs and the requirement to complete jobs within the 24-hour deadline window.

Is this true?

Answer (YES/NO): NO